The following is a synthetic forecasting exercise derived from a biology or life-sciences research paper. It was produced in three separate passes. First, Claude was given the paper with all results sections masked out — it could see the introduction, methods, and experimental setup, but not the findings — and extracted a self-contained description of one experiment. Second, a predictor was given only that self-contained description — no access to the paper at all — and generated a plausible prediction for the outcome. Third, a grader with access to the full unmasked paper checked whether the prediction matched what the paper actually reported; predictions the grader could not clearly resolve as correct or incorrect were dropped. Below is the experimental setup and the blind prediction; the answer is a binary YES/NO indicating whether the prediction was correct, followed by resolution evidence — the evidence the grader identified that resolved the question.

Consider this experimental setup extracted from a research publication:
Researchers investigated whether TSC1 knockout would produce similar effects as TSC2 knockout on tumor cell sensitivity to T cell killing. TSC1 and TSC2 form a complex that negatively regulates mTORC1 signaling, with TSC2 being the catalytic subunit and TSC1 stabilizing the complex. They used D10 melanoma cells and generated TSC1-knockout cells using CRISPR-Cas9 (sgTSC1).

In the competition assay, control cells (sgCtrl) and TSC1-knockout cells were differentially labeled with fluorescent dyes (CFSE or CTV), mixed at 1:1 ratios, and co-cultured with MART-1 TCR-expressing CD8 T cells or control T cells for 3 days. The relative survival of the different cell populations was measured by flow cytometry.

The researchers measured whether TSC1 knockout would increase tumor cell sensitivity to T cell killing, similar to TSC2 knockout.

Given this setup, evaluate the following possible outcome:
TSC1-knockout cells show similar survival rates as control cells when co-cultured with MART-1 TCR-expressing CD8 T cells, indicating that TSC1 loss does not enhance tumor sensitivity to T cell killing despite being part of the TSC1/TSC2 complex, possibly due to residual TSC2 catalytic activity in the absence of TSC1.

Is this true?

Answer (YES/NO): NO